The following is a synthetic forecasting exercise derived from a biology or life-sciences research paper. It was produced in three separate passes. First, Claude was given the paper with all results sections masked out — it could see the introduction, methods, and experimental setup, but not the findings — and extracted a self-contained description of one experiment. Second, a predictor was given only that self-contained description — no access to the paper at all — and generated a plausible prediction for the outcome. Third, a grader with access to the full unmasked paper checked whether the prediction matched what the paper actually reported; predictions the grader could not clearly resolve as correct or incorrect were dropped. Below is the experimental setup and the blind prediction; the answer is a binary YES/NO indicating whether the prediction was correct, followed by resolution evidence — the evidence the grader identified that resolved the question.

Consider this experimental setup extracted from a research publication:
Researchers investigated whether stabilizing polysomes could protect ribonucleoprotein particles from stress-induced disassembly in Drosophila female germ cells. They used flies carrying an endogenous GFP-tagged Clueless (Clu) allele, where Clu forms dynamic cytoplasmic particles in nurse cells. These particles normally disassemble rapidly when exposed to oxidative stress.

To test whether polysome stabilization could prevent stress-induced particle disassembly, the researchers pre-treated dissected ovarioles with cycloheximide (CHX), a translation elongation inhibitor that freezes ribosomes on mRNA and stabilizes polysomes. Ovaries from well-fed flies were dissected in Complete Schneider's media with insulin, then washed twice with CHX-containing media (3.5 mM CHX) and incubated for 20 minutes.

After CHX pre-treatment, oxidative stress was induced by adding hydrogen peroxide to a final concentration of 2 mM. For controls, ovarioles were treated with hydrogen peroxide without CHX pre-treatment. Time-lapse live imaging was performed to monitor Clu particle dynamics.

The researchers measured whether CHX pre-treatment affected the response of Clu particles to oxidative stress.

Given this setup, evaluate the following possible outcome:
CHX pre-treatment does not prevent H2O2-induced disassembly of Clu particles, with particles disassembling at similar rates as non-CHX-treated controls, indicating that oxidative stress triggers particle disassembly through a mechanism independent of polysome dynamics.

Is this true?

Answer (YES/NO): NO